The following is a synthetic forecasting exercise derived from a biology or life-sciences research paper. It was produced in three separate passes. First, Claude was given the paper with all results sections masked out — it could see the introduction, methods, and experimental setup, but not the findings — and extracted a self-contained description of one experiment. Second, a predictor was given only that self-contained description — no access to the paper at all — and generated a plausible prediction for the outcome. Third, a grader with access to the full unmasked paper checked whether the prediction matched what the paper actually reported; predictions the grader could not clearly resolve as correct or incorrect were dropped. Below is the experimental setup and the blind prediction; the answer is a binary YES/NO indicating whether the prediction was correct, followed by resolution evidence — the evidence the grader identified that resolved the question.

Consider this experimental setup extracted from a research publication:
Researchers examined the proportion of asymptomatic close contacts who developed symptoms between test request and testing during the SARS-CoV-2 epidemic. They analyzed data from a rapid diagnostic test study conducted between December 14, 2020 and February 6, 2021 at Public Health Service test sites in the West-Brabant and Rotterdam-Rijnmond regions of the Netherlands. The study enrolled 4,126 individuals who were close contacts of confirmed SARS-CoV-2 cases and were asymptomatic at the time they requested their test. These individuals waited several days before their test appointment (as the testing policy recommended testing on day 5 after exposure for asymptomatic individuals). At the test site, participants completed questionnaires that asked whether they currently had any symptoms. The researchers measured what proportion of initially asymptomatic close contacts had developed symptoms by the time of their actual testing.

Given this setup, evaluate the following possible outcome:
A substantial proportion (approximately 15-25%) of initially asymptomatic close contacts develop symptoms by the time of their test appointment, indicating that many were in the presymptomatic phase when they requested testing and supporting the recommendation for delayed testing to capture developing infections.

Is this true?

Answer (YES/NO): NO